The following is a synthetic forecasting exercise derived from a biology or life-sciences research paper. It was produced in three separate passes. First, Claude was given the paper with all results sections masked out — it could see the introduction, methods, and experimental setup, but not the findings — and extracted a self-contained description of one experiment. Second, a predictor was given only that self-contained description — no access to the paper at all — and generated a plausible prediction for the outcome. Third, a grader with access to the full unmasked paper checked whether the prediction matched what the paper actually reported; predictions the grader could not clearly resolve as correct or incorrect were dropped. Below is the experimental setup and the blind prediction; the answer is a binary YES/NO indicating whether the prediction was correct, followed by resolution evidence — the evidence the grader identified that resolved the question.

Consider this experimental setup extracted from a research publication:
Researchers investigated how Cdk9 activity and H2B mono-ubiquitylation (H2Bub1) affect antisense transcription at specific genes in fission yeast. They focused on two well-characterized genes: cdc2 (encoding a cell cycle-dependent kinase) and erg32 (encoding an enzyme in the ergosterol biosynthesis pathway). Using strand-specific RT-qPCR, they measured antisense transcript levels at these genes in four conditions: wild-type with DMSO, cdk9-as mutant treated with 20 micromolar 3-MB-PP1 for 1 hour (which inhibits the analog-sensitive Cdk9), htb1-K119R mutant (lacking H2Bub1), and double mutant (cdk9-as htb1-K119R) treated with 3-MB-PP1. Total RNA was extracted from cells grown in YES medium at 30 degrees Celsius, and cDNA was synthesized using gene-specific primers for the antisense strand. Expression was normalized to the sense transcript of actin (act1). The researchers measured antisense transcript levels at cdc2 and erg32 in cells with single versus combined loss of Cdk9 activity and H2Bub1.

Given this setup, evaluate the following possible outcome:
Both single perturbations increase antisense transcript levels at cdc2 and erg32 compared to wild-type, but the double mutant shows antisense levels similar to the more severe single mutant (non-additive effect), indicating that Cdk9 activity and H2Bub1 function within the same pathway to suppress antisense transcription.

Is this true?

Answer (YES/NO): NO